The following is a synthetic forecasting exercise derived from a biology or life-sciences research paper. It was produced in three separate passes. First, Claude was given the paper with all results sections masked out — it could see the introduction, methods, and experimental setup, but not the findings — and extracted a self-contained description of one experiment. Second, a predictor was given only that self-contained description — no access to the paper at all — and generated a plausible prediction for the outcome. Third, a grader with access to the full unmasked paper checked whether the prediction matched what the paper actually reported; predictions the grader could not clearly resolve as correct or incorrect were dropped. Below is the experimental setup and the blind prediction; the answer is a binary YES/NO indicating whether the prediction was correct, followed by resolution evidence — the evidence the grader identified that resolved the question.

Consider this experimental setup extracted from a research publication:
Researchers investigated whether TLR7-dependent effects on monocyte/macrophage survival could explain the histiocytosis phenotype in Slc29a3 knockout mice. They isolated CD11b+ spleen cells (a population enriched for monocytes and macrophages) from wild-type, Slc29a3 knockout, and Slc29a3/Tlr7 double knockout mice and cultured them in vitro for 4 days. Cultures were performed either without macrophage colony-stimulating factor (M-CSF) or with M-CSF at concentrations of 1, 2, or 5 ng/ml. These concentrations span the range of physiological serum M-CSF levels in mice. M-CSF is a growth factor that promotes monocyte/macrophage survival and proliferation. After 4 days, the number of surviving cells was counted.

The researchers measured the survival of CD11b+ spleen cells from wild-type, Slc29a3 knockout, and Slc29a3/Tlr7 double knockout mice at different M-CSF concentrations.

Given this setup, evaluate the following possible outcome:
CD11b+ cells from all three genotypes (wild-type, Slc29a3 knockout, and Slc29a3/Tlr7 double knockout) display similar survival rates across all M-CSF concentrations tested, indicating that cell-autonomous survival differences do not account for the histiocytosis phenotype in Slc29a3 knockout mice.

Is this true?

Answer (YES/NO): NO